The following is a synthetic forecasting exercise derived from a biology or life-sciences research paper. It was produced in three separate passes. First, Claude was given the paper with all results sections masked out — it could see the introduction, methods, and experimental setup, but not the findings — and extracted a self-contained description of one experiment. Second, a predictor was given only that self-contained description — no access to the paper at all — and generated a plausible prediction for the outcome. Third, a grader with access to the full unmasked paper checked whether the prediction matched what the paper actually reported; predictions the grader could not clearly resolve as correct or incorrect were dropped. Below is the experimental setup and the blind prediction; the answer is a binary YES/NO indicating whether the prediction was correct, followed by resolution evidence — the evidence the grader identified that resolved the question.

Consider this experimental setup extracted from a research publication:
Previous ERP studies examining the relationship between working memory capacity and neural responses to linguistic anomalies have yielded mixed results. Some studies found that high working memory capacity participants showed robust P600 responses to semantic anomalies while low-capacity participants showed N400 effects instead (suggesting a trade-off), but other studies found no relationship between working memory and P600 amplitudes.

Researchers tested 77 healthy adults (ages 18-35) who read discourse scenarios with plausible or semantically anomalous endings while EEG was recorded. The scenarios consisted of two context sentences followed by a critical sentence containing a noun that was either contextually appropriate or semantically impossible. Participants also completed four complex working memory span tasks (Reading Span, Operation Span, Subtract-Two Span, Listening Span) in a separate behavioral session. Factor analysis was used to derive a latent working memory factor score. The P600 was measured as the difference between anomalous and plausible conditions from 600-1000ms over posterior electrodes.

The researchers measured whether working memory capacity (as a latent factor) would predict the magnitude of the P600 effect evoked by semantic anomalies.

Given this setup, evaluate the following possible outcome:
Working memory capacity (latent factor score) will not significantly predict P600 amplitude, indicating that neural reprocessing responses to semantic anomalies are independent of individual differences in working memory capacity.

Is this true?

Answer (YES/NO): YES